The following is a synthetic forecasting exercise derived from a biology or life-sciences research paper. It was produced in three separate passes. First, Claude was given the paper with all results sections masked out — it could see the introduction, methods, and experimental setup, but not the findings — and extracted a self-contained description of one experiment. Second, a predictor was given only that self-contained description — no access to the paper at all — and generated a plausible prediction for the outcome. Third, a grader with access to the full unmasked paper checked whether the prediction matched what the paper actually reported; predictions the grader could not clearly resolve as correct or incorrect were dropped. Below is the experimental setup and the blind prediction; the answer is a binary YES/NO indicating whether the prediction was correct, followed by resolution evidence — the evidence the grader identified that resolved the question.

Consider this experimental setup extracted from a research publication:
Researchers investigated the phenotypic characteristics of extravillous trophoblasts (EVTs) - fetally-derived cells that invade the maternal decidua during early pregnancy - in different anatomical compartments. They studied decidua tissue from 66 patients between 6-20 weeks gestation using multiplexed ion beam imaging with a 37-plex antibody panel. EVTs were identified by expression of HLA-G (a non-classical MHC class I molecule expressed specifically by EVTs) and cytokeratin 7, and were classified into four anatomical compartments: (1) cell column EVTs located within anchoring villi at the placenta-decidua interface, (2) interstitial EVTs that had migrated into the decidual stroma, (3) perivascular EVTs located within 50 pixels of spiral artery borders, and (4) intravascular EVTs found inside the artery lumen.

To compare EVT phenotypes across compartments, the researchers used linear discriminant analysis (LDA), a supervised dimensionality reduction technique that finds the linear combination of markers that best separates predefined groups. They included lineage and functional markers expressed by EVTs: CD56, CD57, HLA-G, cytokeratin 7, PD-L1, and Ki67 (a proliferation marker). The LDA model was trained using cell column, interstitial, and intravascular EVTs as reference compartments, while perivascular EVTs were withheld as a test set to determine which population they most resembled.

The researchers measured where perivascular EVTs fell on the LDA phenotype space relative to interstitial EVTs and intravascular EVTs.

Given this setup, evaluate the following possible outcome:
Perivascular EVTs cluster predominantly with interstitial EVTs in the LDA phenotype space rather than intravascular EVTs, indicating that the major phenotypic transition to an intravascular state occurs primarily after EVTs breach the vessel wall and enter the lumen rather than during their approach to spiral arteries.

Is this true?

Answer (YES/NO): NO